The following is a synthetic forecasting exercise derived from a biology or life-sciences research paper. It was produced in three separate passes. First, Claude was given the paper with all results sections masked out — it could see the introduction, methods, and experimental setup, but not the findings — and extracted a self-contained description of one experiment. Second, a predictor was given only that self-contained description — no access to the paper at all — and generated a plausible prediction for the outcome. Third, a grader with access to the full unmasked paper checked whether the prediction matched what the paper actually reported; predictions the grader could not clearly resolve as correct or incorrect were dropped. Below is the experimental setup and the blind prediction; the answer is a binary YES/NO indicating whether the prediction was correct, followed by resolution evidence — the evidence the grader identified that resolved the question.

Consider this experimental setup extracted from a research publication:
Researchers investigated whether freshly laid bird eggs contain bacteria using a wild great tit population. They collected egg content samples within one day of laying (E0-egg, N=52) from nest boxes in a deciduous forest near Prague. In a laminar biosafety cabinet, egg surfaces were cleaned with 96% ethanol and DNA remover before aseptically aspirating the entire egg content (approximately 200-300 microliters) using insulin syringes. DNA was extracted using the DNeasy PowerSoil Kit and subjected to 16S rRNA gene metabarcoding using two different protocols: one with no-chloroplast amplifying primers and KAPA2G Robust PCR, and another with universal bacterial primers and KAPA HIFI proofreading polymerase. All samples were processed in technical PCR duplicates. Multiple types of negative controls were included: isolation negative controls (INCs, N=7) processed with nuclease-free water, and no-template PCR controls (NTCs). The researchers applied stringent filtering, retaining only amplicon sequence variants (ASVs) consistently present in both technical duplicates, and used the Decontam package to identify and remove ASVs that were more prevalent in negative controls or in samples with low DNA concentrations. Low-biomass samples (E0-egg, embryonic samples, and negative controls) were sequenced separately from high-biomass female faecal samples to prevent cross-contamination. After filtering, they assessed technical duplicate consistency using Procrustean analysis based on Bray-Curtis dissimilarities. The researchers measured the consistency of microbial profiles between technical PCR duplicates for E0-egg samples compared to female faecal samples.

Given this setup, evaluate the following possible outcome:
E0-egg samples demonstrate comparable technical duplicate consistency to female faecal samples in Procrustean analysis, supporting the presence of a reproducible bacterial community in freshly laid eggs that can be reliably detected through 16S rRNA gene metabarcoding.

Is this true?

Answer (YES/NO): NO